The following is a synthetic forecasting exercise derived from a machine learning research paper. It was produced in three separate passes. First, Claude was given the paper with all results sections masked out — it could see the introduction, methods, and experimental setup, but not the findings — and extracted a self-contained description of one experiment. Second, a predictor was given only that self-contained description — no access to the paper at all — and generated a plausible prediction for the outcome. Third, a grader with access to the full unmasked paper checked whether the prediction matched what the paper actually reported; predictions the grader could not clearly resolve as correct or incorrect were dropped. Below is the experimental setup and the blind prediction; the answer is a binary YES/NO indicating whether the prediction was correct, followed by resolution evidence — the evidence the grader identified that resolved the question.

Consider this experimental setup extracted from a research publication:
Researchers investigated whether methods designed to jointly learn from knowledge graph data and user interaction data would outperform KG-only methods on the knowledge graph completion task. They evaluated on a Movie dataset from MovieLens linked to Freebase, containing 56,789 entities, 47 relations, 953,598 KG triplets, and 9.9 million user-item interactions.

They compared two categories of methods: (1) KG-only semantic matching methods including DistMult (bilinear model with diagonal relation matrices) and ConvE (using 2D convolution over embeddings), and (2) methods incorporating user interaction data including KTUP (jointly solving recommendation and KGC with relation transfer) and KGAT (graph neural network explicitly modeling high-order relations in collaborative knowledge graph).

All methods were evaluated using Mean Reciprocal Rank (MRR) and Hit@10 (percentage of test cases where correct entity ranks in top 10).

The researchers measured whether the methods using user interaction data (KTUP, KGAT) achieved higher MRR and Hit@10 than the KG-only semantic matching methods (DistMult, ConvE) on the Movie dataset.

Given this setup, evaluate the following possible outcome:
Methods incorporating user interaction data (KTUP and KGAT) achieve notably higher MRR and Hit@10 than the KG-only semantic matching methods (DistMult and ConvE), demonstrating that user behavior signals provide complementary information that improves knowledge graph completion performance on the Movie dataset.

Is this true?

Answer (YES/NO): NO